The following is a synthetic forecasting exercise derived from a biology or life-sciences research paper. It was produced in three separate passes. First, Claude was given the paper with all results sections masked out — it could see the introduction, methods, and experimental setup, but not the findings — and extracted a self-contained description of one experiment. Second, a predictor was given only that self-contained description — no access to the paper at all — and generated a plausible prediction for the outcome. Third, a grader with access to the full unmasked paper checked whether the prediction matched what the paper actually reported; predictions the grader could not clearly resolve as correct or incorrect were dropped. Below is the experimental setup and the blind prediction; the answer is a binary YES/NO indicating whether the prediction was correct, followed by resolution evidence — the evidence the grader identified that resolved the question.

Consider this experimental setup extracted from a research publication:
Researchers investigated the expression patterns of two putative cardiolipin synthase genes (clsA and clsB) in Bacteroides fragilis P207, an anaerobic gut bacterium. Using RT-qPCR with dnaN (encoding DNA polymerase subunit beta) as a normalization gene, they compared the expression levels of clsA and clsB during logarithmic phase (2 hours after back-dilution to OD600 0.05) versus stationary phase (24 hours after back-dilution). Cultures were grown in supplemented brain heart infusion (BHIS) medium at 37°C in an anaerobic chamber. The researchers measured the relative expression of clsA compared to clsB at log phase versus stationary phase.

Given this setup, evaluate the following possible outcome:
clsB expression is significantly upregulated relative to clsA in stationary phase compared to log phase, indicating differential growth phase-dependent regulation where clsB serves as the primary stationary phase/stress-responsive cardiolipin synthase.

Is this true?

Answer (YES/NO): NO